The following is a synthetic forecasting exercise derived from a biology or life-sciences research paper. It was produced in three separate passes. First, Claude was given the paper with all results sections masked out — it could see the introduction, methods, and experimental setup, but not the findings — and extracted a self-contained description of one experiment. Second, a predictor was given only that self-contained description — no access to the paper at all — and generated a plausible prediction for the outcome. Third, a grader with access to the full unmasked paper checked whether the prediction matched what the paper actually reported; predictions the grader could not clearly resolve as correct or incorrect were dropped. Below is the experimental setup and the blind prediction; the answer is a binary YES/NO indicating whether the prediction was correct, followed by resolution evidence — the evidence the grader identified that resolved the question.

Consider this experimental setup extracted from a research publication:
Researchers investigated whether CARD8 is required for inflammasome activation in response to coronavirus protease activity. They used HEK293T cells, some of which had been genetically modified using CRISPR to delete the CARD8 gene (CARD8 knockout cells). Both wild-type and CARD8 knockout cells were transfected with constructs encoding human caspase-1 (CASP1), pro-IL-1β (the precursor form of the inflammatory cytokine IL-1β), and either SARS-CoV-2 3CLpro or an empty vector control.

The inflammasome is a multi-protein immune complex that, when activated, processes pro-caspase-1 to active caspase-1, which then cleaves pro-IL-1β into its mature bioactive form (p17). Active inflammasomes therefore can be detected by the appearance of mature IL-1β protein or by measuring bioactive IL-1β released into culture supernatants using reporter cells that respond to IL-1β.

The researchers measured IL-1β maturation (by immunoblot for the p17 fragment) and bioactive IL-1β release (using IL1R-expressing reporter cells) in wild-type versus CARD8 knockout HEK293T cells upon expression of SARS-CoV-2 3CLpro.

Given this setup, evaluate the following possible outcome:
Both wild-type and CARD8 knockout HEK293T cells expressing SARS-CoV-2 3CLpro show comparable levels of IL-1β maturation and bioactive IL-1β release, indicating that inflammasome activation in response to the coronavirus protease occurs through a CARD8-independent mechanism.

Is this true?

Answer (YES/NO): NO